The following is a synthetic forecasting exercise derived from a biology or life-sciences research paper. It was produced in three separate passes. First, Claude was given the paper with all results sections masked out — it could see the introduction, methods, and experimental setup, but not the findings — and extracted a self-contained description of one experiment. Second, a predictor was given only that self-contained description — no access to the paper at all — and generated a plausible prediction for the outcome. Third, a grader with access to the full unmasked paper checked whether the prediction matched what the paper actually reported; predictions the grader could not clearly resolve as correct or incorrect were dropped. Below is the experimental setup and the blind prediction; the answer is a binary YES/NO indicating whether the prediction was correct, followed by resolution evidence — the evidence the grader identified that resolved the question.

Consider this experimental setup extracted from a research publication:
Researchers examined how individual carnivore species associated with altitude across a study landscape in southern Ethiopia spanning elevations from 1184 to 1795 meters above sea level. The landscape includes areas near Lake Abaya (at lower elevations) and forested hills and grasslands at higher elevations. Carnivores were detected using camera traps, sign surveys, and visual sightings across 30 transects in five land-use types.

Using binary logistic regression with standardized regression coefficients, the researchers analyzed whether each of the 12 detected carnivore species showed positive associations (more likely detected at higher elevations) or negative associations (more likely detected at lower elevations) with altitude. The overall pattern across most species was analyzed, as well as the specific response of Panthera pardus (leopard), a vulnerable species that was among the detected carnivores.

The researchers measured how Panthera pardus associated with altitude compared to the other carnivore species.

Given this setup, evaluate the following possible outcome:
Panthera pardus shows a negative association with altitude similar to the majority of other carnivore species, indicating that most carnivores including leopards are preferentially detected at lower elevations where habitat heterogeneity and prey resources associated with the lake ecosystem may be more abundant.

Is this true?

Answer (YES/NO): NO